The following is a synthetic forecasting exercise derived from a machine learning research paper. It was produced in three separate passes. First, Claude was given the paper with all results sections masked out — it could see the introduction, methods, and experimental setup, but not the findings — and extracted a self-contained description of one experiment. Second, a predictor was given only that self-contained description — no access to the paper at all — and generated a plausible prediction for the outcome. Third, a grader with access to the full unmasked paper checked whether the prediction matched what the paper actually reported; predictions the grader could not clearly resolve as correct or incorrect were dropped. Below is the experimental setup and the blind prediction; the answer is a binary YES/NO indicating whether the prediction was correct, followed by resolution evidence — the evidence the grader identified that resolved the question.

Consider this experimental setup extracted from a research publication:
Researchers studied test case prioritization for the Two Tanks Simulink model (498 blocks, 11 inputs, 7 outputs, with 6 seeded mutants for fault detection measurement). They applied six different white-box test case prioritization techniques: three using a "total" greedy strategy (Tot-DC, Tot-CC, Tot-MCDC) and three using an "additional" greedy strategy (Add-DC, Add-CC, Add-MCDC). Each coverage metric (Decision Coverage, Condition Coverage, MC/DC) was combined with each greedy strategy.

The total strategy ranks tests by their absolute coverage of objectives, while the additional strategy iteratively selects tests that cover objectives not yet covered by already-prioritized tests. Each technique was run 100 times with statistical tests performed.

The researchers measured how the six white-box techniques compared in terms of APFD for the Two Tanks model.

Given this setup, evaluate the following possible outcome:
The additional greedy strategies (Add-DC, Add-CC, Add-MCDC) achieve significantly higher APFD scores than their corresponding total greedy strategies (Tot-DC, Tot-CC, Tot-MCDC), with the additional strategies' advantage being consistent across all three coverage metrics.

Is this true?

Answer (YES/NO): NO